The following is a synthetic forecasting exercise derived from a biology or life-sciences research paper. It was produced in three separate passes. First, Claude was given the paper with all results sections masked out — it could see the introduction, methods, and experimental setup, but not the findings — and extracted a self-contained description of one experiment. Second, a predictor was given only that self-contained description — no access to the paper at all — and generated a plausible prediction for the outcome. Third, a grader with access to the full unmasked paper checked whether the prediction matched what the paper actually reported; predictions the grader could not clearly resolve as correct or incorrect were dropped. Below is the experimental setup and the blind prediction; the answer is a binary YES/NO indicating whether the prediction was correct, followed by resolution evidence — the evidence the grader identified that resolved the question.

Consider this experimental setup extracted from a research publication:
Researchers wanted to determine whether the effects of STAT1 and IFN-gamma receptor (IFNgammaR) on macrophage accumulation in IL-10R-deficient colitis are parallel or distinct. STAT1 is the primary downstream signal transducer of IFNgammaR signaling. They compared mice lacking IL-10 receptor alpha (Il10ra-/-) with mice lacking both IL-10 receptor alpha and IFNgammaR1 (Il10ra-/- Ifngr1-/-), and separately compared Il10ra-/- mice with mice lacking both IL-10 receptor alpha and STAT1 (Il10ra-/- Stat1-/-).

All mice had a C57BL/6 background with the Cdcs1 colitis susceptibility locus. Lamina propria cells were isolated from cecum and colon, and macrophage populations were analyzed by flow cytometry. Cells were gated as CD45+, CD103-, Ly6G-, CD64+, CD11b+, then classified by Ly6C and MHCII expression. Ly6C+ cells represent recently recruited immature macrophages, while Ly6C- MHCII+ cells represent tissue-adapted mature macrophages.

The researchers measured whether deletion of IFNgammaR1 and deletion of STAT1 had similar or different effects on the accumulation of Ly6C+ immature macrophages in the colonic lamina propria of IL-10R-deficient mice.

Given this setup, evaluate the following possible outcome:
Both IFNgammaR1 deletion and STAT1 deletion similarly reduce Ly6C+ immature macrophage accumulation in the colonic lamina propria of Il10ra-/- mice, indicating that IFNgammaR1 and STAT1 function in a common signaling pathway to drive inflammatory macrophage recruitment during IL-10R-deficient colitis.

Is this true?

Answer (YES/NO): YES